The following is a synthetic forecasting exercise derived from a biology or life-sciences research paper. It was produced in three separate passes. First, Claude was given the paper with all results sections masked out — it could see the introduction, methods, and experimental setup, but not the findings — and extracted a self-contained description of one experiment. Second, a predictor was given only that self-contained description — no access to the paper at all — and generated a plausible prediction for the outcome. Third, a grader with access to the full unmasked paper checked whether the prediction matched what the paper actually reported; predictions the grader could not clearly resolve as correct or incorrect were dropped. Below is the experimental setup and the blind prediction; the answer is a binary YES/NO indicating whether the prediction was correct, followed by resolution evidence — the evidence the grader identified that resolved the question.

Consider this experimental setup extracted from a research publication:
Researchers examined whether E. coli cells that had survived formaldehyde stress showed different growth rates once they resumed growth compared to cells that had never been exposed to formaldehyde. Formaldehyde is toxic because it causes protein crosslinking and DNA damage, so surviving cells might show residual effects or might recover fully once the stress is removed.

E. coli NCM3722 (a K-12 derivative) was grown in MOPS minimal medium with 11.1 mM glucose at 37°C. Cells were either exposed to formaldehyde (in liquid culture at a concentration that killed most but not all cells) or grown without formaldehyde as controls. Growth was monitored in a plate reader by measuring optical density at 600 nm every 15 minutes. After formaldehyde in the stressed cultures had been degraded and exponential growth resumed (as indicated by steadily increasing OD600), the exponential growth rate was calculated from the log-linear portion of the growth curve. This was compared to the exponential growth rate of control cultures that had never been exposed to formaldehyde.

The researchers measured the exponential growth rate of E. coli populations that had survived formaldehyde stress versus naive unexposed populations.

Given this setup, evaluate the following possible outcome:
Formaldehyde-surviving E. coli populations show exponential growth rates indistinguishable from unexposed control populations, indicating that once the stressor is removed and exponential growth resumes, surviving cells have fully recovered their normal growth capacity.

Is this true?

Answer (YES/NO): YES